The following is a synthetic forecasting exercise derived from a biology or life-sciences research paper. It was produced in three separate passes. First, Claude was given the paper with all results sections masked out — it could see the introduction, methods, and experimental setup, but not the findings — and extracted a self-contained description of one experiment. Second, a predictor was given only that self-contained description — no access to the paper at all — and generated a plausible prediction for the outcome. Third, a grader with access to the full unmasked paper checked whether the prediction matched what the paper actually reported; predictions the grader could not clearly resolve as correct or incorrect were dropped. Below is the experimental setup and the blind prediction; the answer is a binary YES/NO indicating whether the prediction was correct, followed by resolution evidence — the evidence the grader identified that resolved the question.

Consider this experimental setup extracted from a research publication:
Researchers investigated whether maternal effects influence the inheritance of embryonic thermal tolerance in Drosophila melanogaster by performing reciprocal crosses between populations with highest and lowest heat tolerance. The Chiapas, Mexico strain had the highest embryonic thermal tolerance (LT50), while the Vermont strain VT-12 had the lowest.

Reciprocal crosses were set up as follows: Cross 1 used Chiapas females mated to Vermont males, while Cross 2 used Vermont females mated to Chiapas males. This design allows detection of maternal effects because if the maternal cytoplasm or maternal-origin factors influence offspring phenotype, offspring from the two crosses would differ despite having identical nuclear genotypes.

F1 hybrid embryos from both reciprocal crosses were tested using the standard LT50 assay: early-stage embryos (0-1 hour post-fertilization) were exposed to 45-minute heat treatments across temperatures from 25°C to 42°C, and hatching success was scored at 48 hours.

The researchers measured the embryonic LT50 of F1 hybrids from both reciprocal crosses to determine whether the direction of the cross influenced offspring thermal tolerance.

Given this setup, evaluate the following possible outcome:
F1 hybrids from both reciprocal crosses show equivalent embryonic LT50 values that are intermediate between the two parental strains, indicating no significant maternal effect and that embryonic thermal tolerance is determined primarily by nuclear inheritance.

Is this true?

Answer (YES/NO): NO